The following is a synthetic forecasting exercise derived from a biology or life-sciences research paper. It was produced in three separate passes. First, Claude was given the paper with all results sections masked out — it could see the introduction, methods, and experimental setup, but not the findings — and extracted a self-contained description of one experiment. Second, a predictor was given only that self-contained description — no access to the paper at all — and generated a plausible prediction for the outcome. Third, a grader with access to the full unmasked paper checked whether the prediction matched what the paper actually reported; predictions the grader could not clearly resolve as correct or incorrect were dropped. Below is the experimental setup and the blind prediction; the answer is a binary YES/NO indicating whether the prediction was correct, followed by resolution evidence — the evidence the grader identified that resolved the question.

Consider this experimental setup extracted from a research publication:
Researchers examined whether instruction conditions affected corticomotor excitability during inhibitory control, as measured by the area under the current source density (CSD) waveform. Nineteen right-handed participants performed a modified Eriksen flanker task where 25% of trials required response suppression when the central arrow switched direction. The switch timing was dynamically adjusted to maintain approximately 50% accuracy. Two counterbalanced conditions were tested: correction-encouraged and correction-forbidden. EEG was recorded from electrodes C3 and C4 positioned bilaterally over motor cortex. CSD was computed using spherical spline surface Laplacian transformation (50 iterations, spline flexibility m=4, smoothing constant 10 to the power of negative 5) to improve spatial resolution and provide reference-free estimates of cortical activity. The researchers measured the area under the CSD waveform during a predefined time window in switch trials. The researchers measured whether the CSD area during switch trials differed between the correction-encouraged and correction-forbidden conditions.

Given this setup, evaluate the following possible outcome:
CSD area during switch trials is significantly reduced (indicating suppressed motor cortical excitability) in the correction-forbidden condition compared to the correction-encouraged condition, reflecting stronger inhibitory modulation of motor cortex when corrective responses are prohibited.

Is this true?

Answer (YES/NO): NO